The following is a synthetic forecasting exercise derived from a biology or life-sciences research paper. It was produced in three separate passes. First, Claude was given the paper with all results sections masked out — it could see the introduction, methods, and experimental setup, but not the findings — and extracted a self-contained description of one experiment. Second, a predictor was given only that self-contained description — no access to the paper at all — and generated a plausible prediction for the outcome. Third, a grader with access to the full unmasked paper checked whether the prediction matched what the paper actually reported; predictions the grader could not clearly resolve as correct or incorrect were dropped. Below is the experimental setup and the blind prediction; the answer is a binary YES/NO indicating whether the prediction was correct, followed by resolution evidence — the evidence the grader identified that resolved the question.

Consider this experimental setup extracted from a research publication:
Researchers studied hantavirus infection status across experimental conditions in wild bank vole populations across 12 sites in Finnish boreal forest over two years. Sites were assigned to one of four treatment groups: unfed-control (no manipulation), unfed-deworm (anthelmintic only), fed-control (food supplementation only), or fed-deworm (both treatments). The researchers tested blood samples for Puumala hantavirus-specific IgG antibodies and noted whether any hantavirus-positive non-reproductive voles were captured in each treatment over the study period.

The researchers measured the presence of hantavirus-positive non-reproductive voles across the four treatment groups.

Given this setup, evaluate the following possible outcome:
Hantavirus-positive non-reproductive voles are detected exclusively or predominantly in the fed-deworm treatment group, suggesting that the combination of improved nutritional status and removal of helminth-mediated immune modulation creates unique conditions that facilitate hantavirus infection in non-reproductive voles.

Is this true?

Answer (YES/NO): YES